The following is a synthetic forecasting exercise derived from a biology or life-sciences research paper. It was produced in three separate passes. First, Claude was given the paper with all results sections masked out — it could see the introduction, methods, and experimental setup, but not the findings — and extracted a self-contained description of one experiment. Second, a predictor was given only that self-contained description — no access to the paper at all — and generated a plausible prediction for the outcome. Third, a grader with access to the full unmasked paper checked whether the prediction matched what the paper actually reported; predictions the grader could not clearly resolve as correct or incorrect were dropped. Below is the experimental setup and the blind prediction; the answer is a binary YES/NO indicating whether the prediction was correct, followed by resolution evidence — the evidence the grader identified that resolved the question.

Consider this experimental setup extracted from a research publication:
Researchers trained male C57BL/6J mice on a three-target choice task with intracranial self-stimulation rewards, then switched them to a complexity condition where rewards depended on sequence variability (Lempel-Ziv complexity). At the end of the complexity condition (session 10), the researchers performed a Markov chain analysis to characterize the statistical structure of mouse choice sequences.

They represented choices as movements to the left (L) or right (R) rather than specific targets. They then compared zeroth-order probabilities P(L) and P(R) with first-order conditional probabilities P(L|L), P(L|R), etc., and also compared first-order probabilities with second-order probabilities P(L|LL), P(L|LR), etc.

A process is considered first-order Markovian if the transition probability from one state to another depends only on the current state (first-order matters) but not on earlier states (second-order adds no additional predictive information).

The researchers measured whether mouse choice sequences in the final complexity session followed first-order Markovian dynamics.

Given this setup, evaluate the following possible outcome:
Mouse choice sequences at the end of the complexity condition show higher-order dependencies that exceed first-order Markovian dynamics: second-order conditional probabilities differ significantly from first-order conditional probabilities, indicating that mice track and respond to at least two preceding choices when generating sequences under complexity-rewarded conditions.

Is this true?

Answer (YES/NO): NO